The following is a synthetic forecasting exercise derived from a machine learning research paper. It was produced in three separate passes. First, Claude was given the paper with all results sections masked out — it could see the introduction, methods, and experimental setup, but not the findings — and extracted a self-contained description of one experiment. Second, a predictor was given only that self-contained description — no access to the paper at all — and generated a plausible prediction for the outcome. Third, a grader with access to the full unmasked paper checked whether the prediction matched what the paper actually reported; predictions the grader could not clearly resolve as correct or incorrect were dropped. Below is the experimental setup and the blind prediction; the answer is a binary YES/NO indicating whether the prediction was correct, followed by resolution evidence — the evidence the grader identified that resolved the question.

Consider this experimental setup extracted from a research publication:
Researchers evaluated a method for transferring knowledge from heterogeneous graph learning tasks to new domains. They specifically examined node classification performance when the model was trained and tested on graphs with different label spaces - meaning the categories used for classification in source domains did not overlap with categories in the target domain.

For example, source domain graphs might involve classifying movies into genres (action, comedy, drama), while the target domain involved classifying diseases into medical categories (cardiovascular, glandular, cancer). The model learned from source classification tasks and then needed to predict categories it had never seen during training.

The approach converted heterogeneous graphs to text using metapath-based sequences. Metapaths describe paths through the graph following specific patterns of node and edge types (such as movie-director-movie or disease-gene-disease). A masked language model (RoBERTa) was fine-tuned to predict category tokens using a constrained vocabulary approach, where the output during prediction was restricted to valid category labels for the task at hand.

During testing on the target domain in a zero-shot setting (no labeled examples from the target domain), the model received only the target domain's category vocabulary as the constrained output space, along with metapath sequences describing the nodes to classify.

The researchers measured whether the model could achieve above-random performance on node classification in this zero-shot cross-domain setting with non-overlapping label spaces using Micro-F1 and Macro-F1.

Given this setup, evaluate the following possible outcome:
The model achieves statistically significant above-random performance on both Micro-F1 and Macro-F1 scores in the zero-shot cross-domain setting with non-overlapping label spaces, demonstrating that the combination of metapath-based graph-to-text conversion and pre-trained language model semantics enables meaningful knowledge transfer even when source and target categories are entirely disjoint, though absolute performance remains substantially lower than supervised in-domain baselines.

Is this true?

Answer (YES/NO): NO